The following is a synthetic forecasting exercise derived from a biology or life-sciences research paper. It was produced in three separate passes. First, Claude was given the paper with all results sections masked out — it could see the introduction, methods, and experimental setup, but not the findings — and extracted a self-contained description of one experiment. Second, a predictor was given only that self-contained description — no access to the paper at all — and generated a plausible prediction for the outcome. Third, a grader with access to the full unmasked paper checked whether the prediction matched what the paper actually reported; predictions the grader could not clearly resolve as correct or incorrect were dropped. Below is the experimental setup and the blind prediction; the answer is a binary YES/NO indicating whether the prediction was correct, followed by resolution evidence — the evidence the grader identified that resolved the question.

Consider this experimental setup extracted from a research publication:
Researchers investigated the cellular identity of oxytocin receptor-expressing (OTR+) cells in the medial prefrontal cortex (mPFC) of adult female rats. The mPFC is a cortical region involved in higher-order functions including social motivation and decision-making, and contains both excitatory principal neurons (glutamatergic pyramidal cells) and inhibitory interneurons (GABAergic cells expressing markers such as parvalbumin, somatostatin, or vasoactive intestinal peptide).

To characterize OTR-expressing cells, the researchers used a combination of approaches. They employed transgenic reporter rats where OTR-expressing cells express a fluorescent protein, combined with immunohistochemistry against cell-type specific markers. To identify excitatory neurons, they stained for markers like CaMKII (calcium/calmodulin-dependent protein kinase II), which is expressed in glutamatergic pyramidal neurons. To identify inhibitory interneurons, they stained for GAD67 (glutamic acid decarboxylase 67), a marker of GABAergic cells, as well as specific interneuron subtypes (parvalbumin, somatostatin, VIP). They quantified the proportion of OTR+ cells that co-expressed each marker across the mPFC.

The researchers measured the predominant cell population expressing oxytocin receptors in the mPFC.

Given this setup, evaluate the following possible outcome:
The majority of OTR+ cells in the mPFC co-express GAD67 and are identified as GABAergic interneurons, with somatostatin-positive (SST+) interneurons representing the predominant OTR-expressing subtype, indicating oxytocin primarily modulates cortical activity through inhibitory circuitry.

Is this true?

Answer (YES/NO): NO